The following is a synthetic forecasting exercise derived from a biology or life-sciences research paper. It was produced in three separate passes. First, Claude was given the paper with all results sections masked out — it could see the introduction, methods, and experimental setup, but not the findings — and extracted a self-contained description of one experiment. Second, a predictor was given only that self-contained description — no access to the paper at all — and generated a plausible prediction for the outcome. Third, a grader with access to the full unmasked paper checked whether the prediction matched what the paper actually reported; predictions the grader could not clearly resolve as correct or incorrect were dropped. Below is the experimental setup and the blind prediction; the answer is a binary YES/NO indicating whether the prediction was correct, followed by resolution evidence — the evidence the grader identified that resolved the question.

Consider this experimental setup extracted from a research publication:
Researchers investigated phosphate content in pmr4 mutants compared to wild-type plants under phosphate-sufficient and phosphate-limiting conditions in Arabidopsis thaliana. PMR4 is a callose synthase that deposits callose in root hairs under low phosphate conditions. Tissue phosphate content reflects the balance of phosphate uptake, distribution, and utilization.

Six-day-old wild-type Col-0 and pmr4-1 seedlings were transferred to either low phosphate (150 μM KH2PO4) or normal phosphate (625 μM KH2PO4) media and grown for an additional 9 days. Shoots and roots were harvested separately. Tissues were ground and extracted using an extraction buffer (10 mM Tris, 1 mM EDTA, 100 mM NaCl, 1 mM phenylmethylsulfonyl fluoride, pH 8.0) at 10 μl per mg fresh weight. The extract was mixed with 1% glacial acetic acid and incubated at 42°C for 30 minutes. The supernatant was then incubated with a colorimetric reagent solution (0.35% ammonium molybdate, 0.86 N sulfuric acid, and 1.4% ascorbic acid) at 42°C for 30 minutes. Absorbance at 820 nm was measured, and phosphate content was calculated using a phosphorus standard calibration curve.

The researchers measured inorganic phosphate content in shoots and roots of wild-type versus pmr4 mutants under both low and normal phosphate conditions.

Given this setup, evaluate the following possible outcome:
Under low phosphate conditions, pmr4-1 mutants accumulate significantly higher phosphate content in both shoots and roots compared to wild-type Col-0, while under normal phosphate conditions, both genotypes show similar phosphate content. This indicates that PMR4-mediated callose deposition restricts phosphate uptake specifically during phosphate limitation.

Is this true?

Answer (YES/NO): NO